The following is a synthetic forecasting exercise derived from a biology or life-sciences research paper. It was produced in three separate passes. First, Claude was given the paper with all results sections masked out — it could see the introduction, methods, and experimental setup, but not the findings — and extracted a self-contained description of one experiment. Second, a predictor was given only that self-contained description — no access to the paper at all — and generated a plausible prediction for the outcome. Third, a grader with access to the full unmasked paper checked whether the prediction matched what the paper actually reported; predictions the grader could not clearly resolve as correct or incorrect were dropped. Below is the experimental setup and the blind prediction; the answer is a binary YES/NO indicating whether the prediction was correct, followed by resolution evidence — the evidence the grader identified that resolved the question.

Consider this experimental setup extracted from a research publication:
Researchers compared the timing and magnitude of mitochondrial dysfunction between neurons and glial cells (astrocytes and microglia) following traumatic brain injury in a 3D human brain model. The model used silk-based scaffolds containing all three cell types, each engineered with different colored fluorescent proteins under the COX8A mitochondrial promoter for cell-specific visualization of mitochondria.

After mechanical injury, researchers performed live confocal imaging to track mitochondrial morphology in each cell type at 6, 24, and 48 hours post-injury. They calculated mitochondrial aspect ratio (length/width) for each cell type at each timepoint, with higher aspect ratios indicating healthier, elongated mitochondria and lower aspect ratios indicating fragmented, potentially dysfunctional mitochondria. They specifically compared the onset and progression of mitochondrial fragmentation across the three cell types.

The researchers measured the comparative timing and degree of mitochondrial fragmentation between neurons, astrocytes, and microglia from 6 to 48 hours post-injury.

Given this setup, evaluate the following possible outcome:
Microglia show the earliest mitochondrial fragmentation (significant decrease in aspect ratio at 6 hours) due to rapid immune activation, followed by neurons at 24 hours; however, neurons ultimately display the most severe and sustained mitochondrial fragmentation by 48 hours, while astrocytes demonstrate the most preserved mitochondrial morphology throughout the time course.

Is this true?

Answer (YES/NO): NO